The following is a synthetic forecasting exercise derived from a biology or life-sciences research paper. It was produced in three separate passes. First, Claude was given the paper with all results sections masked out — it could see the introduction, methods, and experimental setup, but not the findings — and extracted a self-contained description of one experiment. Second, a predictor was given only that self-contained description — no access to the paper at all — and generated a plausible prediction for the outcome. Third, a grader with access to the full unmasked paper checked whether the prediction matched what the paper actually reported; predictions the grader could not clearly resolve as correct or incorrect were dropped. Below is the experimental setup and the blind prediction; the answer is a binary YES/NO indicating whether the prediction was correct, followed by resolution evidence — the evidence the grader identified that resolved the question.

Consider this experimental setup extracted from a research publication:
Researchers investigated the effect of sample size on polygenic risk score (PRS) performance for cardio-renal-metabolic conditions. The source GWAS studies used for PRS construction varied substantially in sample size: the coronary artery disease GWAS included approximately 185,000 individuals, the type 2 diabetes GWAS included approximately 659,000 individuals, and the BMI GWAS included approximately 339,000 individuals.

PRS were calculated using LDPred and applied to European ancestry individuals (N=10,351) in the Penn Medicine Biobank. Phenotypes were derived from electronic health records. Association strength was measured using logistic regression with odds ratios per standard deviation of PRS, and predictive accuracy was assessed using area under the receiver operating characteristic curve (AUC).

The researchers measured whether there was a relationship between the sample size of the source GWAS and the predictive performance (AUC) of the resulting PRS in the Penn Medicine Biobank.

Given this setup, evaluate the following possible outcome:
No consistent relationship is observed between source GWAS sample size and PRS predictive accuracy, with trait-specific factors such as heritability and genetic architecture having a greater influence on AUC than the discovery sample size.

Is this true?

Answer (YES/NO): YES